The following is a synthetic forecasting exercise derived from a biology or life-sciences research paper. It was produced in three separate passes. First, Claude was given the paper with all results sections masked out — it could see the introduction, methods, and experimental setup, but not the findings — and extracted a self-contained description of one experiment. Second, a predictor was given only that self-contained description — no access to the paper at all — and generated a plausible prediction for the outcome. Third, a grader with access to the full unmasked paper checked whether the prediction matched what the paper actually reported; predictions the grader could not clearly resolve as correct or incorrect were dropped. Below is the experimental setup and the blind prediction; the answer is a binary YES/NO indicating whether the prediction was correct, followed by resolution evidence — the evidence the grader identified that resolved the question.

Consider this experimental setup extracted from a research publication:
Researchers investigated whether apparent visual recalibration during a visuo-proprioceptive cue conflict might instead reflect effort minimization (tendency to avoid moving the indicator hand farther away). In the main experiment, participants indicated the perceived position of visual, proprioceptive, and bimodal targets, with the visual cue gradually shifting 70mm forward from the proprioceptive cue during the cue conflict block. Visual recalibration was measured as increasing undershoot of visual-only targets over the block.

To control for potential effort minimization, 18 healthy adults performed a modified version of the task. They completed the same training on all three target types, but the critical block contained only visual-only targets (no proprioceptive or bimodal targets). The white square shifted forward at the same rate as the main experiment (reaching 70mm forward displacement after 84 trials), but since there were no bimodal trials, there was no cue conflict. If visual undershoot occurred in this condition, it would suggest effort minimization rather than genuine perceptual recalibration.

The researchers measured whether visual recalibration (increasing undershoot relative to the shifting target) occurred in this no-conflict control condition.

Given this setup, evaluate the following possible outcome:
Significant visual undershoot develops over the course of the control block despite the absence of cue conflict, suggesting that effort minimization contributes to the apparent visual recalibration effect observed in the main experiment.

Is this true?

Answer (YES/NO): NO